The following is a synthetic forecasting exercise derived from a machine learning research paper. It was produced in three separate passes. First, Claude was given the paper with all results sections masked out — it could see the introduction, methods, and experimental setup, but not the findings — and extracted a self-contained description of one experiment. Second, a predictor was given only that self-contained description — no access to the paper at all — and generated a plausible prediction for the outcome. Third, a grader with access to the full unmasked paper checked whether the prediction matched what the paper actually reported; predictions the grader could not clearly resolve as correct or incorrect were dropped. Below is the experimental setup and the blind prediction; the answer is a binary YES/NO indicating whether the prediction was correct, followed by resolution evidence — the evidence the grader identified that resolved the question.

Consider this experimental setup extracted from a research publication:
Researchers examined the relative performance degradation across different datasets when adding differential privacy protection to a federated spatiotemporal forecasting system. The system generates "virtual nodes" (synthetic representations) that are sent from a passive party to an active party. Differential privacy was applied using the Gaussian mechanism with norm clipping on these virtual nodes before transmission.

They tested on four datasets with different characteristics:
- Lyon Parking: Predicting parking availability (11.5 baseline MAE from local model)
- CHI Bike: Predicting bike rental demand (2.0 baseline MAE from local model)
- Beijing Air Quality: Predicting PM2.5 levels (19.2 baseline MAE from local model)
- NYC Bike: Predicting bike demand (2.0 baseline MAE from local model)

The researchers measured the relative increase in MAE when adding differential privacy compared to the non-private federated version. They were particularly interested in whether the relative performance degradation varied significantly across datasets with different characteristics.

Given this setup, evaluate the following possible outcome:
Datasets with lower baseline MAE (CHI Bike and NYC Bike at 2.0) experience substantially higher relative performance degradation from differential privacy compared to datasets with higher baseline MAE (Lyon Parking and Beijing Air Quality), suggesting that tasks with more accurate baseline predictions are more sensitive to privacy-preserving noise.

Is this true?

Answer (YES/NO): NO